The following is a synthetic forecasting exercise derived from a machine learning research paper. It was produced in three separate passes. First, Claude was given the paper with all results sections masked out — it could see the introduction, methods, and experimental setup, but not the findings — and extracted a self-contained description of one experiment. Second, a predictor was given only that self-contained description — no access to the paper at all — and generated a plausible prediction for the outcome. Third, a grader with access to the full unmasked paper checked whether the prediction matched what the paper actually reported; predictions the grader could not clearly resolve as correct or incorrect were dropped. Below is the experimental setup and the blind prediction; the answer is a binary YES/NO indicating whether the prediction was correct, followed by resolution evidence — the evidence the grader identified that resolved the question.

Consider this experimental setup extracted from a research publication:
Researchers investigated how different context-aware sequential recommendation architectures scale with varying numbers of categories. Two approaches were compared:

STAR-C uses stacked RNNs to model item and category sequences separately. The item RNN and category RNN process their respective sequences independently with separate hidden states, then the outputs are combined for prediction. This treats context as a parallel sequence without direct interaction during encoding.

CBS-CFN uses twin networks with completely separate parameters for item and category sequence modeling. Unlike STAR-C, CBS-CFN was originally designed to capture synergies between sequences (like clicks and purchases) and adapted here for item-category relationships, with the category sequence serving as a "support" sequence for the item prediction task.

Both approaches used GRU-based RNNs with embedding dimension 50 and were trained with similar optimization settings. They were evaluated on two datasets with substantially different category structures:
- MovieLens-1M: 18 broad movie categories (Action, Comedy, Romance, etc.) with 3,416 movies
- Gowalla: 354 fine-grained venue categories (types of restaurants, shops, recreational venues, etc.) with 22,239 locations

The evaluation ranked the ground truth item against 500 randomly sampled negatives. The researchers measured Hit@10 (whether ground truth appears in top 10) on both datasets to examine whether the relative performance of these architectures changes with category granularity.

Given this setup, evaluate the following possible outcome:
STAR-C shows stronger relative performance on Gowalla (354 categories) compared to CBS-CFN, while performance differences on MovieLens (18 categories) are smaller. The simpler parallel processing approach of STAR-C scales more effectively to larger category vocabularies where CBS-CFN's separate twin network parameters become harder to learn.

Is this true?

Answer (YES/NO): NO